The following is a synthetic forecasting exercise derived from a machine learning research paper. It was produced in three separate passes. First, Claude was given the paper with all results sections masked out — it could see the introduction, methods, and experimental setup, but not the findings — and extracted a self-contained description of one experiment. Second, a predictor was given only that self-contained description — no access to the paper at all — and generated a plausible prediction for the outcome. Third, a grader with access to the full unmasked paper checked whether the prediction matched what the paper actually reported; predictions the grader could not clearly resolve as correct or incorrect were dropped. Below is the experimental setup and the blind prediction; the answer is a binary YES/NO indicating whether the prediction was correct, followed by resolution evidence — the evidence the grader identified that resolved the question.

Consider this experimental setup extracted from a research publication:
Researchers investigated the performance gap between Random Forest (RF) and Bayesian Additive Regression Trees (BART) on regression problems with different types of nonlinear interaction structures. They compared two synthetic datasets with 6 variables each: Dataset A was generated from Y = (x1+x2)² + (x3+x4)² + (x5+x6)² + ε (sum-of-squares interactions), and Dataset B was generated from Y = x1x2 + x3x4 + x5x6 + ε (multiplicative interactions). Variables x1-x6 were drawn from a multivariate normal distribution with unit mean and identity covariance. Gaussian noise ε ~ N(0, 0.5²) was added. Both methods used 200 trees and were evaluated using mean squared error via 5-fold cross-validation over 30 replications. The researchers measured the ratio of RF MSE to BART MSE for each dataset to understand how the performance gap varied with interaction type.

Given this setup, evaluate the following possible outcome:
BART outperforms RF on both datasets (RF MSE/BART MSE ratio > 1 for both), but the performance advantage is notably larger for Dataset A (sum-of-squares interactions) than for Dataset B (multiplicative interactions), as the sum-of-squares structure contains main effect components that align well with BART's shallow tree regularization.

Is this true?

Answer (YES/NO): NO